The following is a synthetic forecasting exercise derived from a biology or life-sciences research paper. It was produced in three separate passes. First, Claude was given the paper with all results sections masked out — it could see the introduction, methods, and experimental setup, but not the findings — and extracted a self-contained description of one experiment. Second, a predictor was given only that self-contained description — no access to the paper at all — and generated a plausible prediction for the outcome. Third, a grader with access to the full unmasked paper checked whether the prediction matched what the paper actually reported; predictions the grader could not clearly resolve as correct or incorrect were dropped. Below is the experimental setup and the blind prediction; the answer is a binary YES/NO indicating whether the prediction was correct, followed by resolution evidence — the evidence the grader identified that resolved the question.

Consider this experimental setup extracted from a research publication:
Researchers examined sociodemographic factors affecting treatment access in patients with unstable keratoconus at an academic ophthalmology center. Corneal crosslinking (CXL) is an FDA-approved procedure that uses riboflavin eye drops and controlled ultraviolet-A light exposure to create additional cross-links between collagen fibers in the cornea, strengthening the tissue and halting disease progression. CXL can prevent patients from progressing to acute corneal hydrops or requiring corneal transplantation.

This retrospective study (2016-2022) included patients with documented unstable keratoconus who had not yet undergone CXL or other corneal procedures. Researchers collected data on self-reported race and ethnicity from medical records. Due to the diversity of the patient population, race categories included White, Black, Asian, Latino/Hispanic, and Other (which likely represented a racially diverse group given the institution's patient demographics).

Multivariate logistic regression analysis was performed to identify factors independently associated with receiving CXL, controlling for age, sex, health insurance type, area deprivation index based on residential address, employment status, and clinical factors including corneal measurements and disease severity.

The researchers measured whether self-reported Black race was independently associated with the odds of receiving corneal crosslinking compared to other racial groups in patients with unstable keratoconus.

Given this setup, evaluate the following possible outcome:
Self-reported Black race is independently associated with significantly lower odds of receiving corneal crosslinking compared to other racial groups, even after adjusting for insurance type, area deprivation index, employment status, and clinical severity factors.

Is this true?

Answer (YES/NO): YES